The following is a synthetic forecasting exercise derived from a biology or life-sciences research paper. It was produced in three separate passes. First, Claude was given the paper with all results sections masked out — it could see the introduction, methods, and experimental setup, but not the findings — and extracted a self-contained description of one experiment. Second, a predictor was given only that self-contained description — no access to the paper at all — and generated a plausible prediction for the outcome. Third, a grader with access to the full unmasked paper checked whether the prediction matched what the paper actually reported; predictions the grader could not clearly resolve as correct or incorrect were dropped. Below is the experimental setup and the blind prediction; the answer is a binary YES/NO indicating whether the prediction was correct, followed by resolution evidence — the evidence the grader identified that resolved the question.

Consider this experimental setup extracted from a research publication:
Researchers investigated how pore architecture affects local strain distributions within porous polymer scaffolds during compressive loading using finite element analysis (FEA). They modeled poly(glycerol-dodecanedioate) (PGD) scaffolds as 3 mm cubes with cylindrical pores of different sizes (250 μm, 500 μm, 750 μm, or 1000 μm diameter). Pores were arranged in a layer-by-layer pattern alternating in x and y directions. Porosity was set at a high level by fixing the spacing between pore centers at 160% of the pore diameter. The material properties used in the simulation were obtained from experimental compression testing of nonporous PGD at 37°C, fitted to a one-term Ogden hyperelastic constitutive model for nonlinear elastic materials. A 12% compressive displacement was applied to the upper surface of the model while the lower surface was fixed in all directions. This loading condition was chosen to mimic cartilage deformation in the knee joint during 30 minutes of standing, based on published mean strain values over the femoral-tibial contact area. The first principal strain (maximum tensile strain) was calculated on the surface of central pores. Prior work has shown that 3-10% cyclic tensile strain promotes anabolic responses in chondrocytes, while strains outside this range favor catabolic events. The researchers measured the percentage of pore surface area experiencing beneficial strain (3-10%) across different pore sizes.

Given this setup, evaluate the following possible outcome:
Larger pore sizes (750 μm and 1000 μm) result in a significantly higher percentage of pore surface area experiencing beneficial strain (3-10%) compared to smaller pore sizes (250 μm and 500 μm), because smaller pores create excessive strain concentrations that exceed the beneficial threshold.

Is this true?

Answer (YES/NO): NO